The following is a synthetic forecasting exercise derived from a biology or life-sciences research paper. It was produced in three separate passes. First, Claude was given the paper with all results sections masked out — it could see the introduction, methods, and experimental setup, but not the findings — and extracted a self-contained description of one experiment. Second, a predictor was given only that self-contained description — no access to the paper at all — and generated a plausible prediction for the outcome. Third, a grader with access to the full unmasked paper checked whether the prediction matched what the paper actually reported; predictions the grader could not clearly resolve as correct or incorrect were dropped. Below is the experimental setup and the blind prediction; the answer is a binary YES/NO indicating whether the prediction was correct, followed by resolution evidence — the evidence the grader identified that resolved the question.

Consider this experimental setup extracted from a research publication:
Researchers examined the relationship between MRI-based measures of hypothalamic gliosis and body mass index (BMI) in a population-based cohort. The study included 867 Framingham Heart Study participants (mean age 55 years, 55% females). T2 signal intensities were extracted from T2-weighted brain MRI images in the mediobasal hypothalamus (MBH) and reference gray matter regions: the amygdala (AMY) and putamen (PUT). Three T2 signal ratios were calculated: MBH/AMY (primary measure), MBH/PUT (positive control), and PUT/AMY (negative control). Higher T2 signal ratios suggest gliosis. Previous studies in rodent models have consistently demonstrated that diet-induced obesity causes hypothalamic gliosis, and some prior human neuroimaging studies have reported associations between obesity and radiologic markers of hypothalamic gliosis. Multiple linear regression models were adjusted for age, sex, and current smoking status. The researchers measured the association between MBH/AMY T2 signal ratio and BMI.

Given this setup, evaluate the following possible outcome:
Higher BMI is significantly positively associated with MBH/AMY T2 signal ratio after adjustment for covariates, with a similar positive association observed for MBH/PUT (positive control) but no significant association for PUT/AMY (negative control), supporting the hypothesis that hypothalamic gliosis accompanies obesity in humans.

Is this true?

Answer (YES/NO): YES